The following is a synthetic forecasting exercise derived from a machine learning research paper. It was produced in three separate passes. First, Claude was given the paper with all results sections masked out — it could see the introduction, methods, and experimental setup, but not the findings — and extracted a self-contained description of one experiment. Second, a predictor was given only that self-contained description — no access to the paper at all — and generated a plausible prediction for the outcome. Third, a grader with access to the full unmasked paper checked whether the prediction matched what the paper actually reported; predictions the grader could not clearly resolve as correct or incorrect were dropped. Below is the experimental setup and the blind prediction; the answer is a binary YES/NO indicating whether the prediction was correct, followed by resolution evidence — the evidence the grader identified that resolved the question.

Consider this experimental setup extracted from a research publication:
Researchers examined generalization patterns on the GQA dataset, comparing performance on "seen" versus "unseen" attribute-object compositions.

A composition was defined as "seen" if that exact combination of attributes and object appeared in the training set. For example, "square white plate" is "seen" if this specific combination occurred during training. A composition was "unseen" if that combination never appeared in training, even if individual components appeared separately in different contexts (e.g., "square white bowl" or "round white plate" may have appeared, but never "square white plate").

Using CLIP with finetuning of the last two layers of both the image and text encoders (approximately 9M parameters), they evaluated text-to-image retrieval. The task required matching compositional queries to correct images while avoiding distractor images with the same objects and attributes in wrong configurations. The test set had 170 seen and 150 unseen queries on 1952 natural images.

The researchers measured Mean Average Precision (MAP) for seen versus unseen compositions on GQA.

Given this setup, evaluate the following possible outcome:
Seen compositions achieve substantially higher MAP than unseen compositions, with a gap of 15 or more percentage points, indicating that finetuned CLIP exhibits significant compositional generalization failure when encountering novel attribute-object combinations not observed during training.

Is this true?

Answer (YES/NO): NO